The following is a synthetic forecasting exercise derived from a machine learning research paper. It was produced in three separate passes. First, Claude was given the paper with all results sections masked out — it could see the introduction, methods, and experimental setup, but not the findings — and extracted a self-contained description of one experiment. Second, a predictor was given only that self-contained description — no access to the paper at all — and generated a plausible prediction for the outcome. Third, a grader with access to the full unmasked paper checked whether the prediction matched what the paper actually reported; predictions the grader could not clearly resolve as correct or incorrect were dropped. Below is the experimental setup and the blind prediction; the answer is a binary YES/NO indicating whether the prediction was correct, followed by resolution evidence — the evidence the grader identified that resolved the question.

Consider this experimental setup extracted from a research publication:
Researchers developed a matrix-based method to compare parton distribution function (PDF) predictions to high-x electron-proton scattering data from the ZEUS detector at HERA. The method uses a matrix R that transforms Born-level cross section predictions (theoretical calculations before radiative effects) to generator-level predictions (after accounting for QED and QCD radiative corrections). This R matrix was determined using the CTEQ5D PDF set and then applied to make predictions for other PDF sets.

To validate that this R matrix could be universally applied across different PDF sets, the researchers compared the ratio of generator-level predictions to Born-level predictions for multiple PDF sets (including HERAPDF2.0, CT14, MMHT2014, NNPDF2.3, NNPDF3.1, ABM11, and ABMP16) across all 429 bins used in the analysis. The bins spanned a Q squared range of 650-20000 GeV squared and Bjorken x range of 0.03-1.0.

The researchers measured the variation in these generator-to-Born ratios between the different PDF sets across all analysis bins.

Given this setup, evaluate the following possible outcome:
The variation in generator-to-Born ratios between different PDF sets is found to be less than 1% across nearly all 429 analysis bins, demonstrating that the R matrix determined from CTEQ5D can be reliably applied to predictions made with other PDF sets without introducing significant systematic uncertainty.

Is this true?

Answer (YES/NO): YES